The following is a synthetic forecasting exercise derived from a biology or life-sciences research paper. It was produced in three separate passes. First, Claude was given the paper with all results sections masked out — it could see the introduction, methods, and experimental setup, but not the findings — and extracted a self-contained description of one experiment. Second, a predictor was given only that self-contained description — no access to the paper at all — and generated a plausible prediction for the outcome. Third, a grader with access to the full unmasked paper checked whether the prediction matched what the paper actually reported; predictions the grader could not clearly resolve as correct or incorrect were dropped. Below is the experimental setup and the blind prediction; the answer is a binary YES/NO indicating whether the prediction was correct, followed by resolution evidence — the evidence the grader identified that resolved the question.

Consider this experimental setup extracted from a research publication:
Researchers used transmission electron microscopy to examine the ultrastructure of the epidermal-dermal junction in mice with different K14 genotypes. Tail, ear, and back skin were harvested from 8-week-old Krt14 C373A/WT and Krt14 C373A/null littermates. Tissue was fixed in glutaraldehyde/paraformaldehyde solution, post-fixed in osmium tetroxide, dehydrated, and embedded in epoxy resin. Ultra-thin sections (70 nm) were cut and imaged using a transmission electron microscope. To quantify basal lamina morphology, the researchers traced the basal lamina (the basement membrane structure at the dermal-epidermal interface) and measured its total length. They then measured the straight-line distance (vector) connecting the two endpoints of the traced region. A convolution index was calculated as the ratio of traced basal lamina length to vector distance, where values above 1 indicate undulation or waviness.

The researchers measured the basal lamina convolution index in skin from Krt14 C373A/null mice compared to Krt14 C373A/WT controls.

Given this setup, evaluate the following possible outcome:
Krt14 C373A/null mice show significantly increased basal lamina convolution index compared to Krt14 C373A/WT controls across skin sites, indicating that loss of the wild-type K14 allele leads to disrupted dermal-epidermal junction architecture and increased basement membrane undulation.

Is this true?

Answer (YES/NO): YES